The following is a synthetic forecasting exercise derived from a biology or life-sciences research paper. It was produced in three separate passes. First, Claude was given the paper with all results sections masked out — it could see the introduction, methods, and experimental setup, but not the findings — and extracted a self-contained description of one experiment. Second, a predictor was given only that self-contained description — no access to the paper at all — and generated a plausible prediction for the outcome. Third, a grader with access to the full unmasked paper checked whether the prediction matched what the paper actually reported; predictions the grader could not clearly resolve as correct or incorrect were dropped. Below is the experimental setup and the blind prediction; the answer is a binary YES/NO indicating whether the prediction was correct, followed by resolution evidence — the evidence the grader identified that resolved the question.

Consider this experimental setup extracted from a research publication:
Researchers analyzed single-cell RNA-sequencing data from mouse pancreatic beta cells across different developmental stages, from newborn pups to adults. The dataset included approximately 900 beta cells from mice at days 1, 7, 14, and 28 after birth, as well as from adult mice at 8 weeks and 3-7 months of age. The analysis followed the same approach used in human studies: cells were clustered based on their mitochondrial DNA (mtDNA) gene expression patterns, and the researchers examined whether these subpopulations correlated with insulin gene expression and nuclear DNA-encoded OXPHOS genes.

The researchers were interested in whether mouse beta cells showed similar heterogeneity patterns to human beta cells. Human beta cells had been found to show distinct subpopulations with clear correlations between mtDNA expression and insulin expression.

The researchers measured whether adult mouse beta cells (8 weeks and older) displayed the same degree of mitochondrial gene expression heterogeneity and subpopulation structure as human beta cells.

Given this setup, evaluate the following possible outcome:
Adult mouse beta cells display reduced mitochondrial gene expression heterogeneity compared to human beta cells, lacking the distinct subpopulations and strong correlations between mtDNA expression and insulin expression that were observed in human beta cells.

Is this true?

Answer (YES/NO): YES